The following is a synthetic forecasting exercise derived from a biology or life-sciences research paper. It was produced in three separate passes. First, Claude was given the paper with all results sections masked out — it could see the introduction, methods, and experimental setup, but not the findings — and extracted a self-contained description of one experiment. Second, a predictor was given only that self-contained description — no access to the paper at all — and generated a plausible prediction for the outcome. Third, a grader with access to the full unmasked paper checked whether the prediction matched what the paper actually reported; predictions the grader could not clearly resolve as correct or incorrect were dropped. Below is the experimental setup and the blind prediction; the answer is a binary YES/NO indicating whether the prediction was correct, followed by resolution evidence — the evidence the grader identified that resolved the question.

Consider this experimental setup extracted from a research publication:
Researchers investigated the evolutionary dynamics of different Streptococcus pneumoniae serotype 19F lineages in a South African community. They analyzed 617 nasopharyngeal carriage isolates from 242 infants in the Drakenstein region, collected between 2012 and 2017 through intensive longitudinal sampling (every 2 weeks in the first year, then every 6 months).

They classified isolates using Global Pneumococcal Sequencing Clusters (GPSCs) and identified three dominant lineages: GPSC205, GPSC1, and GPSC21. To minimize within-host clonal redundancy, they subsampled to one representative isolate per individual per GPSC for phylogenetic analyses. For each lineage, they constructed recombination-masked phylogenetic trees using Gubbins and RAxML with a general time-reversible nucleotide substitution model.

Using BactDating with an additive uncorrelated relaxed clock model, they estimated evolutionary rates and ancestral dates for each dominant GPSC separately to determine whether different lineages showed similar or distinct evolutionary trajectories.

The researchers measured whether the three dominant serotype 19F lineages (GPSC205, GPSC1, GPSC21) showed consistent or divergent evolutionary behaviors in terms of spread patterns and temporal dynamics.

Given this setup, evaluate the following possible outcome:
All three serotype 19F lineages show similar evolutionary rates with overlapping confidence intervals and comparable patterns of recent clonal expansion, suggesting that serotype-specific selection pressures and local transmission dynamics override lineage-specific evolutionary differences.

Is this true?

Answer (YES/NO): NO